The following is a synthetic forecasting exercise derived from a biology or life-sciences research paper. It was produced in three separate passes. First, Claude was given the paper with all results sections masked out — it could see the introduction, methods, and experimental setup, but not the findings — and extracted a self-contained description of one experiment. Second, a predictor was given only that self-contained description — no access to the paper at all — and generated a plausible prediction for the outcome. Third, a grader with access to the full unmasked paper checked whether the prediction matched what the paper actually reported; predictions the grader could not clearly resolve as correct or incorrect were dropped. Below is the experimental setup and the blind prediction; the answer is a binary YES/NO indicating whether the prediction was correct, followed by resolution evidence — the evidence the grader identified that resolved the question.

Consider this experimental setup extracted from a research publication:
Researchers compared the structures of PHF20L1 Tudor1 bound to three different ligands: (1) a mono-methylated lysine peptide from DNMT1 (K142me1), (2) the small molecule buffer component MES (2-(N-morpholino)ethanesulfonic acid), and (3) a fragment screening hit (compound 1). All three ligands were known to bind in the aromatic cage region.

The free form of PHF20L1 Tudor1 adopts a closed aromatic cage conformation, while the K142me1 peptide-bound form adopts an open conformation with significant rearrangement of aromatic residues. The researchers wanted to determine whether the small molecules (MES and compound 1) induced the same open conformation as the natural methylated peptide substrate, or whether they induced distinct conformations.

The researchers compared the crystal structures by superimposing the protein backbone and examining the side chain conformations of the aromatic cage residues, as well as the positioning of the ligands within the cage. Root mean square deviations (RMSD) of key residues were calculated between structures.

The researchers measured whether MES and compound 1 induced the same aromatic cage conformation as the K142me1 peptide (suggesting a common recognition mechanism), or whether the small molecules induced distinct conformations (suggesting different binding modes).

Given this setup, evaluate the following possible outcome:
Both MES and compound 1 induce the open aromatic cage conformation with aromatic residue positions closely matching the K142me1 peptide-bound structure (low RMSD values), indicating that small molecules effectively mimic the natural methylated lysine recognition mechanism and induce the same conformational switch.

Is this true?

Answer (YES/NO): YES